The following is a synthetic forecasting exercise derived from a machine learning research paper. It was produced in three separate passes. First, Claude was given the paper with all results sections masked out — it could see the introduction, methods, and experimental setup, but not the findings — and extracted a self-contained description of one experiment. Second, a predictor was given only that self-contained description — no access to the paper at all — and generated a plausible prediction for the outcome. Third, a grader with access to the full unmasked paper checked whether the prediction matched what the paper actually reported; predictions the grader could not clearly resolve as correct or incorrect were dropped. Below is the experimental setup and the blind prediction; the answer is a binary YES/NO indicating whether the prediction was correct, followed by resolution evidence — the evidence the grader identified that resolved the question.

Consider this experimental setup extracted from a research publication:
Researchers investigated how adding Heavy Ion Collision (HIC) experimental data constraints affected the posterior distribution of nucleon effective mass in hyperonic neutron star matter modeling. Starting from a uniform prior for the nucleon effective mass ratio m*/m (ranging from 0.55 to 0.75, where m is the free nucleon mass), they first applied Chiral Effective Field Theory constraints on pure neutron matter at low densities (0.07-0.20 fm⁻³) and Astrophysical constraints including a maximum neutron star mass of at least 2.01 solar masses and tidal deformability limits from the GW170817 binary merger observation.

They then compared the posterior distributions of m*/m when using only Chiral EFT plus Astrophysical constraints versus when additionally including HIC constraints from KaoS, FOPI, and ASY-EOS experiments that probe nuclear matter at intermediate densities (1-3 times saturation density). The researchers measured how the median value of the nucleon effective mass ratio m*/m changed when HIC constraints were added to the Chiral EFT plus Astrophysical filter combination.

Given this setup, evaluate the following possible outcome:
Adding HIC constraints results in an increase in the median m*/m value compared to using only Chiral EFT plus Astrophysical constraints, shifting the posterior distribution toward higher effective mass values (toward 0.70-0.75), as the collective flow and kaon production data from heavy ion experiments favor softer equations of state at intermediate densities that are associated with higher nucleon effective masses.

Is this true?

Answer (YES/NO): YES